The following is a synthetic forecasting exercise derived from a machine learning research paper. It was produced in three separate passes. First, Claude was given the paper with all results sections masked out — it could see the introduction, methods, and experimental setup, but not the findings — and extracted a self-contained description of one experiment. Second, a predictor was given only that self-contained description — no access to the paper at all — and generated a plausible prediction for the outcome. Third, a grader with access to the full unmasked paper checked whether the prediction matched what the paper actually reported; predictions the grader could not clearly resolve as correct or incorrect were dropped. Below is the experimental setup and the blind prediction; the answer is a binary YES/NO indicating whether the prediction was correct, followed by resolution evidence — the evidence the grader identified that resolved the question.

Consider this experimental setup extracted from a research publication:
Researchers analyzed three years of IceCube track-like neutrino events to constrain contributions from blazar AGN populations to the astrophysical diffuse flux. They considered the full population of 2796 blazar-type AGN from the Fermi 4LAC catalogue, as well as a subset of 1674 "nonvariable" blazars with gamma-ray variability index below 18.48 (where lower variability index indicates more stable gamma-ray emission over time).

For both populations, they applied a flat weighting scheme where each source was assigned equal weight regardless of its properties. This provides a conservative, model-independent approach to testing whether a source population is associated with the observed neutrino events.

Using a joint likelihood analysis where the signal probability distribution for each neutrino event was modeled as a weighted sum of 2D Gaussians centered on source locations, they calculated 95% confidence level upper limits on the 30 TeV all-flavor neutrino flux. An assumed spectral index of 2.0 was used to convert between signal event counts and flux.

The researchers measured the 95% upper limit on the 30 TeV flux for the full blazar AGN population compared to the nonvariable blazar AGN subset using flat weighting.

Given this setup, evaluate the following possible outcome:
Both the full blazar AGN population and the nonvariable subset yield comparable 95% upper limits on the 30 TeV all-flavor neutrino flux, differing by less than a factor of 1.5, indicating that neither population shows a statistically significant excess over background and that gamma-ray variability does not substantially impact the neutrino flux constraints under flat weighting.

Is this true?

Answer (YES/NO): YES